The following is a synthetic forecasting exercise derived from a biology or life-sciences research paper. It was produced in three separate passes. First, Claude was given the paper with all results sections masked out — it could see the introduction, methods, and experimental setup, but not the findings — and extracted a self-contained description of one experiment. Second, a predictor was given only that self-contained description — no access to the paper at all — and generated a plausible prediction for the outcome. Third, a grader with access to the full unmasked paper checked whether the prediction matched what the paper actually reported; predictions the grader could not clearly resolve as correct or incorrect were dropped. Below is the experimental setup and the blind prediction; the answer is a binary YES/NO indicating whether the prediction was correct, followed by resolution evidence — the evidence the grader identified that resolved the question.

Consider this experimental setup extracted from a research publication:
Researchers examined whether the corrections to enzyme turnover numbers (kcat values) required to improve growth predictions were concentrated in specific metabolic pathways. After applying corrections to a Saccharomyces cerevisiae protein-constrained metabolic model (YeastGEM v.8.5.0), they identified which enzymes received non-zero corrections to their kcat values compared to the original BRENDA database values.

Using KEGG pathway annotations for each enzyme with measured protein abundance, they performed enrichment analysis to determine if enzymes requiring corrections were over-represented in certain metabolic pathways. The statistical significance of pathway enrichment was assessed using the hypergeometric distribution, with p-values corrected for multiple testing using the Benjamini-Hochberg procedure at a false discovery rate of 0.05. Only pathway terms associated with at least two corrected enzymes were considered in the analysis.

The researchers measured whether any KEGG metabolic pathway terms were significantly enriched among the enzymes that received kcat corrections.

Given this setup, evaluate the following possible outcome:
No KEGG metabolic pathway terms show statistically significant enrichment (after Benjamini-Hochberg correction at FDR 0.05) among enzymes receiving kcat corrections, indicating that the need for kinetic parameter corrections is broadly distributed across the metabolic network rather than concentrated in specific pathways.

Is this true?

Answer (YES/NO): NO